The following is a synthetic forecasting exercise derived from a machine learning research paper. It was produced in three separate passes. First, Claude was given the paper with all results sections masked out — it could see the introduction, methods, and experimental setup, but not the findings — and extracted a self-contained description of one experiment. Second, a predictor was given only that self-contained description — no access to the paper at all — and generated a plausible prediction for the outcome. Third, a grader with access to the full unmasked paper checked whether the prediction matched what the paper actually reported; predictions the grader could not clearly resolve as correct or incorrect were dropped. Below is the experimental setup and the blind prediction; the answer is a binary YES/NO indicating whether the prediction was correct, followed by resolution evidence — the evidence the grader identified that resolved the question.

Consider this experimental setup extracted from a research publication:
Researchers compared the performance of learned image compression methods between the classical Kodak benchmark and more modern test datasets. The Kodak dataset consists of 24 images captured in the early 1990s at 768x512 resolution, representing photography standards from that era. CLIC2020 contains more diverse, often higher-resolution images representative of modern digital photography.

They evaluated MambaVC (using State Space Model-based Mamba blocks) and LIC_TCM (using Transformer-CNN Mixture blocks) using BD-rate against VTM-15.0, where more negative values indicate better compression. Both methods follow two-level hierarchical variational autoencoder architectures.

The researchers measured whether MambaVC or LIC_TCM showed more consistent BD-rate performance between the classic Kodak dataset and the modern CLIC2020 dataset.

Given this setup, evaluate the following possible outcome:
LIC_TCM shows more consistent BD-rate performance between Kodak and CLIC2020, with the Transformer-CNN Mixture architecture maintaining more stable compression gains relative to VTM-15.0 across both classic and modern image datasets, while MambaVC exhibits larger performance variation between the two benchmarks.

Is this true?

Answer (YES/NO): NO